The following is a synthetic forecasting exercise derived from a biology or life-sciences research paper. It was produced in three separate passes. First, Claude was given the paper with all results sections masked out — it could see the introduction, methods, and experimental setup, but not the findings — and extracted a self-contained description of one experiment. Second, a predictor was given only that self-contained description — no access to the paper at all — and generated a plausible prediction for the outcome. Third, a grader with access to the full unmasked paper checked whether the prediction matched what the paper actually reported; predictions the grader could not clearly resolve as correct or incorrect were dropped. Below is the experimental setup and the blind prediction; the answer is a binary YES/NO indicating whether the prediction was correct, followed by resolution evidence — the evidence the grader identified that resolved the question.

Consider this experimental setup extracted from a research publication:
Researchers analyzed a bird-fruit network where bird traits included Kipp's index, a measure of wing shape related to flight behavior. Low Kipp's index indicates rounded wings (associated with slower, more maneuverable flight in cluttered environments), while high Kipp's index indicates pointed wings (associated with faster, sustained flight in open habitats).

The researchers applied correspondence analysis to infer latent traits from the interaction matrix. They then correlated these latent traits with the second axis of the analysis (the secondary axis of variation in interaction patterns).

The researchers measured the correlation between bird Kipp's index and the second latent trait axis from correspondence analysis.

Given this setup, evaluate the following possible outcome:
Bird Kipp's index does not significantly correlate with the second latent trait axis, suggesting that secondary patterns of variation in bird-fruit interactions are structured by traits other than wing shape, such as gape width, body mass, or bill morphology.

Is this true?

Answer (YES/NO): NO